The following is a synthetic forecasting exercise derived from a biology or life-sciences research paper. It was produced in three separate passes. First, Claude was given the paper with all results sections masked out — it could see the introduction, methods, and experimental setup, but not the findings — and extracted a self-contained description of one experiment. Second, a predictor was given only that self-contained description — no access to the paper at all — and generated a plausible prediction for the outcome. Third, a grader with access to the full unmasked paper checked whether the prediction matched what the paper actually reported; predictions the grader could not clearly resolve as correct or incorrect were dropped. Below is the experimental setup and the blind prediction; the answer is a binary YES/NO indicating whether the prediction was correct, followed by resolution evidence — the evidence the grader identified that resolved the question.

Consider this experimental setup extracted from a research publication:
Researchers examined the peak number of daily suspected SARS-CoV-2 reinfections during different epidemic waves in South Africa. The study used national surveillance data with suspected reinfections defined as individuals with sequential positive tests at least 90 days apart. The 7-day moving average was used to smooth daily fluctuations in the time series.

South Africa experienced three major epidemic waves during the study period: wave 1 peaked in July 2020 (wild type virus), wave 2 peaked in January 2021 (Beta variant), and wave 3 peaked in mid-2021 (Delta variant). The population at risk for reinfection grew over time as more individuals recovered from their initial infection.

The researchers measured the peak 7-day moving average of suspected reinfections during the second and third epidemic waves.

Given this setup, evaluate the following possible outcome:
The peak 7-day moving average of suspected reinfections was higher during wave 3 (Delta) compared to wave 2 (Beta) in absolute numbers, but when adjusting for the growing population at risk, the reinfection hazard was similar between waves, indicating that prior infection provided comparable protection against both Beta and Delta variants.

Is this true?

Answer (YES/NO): NO